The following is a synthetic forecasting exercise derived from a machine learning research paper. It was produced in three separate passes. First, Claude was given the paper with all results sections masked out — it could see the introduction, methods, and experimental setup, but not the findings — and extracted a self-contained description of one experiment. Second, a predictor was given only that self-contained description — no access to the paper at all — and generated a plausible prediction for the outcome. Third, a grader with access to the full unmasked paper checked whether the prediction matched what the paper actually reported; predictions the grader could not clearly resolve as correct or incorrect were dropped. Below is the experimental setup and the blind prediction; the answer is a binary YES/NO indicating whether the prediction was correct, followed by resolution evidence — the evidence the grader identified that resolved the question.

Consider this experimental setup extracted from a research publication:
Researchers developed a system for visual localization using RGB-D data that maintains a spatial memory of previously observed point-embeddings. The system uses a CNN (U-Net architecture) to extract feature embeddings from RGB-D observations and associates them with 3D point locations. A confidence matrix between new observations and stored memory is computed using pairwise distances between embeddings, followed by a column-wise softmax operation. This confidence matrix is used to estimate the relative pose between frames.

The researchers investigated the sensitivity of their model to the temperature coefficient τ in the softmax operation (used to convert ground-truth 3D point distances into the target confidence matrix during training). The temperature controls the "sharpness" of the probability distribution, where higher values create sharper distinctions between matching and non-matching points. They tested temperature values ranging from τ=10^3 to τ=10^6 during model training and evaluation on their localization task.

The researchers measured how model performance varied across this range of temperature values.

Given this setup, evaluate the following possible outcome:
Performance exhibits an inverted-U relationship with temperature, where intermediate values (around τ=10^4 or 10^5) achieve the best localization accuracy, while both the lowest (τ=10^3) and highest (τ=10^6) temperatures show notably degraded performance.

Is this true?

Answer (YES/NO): NO